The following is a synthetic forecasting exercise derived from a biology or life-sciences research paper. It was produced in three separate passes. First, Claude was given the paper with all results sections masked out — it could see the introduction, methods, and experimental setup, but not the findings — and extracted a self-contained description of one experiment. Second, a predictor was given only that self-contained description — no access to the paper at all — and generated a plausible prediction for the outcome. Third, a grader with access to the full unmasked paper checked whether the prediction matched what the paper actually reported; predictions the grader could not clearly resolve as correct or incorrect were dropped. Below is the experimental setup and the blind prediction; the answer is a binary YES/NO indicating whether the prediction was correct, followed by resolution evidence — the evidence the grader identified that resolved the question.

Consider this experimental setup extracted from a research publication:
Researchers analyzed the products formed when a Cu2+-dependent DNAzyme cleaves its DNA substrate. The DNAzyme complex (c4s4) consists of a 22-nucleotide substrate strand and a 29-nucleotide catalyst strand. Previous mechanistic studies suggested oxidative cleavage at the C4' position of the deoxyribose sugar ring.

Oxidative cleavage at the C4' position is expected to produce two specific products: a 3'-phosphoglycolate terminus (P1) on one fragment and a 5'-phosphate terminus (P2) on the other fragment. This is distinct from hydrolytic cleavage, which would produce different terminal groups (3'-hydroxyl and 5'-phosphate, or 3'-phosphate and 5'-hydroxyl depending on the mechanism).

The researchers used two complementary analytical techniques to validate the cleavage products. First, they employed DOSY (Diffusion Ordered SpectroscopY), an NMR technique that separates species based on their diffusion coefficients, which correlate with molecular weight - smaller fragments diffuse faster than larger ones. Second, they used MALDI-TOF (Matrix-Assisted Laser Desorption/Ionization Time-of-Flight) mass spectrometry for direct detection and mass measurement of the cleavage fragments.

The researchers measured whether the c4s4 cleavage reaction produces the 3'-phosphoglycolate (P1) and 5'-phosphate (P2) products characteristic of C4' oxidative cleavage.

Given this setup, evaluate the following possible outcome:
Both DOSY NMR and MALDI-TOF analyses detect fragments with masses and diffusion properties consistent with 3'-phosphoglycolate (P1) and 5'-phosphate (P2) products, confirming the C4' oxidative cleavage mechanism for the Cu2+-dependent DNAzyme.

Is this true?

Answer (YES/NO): YES